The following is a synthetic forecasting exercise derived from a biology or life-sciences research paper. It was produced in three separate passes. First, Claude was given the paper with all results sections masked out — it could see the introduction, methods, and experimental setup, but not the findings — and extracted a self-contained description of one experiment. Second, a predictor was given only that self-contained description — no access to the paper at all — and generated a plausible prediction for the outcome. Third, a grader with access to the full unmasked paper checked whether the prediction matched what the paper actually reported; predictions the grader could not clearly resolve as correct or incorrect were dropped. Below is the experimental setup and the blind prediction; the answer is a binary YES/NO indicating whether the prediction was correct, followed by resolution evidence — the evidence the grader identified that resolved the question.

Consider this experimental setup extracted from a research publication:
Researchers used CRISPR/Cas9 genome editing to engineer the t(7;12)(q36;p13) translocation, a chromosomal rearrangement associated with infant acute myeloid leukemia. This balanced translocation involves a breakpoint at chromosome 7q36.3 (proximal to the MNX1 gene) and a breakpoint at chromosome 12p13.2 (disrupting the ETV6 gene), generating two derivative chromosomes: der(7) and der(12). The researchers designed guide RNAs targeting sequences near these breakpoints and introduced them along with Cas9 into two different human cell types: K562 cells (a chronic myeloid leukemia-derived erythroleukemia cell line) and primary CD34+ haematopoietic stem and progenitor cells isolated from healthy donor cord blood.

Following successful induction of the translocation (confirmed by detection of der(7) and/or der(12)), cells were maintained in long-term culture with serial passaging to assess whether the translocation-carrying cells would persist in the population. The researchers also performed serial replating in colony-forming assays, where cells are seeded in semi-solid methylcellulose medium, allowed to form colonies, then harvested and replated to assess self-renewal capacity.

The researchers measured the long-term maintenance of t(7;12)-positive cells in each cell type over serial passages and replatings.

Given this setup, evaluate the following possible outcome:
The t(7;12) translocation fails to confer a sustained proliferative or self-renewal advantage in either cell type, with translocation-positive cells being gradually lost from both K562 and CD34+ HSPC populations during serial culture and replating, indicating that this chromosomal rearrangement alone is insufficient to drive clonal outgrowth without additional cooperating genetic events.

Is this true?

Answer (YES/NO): NO